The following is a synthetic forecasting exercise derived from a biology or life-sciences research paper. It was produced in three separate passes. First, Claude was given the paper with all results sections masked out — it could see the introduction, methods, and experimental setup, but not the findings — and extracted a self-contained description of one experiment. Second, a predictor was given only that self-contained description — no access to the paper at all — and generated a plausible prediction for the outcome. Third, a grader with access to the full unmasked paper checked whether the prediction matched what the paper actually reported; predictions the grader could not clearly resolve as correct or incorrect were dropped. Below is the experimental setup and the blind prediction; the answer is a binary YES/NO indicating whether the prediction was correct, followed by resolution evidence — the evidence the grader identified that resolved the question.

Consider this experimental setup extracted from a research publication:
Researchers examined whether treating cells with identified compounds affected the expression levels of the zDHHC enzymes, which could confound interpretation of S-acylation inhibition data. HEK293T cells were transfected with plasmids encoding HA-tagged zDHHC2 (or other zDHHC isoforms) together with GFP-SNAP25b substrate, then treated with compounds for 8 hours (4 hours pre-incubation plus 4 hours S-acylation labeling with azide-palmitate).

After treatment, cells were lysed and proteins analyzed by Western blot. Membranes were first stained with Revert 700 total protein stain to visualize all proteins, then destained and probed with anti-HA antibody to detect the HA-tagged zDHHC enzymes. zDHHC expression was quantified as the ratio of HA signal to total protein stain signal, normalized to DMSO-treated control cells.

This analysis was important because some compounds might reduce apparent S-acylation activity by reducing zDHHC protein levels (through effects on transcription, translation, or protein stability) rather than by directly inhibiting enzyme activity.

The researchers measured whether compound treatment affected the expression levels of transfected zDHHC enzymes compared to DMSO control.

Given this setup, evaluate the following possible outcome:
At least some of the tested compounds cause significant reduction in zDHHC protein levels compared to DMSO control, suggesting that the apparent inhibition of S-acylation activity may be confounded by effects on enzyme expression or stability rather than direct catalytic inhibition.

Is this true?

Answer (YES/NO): NO